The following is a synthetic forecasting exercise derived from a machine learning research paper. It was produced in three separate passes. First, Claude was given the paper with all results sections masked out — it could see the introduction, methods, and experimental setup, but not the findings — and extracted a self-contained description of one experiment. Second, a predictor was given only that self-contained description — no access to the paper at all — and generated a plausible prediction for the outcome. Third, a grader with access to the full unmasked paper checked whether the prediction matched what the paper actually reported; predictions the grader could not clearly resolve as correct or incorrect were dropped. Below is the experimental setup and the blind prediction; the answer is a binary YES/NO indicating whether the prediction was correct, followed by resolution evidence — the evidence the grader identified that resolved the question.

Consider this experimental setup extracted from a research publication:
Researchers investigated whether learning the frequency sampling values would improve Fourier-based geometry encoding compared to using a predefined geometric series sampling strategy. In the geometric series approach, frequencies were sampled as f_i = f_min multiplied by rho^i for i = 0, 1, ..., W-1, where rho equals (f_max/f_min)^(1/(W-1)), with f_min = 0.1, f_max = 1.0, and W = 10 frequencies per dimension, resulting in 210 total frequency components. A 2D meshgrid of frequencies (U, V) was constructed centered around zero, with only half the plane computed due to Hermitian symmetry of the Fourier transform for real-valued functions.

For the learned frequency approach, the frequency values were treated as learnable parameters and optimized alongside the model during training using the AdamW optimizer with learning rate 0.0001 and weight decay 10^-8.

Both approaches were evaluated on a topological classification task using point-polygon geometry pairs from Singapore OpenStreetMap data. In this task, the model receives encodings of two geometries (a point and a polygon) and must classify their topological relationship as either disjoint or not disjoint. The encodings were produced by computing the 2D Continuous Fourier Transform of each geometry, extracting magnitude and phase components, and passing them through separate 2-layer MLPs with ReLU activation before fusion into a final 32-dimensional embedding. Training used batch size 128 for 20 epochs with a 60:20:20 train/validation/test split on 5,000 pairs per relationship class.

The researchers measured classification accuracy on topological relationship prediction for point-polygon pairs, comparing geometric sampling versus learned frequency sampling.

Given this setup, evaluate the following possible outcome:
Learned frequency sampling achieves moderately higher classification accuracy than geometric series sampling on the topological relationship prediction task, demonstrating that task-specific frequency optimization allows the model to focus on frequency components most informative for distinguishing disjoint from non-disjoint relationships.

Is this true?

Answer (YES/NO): NO